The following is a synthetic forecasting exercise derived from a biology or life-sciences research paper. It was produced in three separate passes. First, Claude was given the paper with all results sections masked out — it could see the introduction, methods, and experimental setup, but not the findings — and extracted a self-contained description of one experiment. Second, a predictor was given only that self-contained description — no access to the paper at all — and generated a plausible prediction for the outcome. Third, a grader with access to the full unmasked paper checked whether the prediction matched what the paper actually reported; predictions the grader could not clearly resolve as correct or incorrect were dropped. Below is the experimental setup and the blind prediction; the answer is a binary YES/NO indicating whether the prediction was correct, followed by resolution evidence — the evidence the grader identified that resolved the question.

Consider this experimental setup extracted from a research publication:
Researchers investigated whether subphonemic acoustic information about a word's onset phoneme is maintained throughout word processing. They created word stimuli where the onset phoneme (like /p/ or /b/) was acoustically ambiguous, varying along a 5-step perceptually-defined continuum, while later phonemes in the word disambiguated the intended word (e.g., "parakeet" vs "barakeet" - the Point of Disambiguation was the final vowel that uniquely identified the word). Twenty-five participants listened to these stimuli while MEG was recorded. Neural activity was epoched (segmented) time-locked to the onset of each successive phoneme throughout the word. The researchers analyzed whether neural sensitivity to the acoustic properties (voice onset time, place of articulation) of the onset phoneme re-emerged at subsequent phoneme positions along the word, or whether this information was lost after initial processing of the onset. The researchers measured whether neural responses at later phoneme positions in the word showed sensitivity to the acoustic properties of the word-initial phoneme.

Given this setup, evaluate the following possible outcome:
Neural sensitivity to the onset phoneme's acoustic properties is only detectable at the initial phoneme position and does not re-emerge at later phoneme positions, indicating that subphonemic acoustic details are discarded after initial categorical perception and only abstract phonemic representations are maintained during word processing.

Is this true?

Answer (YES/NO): NO